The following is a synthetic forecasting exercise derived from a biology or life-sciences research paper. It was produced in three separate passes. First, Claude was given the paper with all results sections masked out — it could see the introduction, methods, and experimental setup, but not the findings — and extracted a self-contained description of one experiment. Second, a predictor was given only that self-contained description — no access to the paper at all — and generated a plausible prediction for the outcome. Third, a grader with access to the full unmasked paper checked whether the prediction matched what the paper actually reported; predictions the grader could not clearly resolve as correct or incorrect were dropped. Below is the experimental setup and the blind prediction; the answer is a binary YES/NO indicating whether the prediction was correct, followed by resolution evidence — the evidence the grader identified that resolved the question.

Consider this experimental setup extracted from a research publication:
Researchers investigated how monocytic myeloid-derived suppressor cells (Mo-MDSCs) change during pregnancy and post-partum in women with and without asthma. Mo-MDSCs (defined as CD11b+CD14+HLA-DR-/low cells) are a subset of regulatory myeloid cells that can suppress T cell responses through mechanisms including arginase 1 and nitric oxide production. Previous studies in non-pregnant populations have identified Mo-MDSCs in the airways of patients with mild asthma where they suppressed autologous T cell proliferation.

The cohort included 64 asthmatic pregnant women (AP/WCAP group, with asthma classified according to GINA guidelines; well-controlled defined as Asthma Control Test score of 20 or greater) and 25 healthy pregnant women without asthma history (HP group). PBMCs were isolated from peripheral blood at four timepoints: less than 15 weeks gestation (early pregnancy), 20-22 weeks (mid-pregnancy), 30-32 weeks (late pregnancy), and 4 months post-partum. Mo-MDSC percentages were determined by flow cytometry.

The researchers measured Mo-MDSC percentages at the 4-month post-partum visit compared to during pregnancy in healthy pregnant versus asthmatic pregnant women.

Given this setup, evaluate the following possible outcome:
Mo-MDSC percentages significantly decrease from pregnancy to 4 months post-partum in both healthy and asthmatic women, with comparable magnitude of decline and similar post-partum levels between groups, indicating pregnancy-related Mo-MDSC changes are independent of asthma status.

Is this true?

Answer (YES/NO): NO